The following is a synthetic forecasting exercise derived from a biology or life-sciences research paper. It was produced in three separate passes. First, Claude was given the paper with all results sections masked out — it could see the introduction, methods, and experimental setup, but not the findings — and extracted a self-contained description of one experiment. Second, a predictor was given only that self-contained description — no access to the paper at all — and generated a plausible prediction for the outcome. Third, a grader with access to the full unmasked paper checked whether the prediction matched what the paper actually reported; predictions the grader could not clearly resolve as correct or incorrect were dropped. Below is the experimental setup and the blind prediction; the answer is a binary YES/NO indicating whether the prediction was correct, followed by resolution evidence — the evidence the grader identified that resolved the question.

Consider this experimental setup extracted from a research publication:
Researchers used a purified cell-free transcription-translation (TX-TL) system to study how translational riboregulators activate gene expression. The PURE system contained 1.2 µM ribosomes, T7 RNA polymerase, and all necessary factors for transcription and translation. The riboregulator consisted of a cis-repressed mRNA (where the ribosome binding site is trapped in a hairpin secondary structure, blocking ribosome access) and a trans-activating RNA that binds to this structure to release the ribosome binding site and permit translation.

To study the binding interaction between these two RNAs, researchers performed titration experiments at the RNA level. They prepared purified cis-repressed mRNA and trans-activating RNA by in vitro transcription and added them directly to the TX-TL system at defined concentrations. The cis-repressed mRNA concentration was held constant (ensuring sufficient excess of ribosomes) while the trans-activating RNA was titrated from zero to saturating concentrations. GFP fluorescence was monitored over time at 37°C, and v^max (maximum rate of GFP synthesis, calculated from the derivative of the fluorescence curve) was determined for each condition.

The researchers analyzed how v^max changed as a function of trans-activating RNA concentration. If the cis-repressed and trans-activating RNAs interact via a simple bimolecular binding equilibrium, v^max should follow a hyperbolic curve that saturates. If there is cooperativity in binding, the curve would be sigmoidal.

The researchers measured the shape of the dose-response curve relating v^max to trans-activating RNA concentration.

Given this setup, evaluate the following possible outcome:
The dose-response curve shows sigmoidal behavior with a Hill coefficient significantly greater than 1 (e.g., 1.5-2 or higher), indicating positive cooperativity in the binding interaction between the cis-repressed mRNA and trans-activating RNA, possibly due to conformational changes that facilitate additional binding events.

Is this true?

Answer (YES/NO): NO